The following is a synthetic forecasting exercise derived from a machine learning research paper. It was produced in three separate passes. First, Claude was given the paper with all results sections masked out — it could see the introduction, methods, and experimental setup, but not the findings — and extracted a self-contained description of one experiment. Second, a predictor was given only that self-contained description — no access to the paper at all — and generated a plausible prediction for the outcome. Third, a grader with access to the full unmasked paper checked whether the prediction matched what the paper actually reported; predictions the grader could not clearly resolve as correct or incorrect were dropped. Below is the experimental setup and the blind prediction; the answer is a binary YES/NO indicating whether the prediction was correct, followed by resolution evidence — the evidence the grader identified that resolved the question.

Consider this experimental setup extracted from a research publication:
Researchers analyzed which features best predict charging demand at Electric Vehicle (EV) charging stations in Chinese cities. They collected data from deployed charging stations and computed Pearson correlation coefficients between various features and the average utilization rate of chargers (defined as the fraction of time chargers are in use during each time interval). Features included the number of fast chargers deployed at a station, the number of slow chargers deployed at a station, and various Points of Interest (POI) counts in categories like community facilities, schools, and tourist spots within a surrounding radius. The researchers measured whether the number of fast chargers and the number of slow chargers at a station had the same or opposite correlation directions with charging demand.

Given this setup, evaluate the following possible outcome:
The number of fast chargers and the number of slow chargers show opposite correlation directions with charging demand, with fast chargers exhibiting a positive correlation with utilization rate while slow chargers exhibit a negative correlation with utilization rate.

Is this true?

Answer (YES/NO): YES